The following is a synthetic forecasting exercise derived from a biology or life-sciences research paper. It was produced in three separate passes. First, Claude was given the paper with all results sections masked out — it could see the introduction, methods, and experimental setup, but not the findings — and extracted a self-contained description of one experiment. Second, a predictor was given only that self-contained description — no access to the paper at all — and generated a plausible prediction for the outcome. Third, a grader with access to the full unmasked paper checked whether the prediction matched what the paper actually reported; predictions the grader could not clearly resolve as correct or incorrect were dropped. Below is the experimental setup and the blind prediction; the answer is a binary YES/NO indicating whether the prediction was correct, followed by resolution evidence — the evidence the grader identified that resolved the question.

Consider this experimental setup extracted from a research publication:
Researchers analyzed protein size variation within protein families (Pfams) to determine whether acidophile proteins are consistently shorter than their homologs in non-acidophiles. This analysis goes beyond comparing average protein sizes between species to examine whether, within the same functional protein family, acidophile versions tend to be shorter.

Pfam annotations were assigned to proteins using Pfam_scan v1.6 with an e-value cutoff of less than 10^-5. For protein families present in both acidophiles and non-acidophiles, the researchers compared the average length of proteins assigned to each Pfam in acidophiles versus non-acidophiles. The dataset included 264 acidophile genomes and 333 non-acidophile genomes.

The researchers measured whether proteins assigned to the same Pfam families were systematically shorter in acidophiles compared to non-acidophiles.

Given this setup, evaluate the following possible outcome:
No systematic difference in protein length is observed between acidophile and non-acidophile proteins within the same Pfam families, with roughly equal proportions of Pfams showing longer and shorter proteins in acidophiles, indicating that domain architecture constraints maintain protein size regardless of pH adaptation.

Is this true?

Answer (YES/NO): NO